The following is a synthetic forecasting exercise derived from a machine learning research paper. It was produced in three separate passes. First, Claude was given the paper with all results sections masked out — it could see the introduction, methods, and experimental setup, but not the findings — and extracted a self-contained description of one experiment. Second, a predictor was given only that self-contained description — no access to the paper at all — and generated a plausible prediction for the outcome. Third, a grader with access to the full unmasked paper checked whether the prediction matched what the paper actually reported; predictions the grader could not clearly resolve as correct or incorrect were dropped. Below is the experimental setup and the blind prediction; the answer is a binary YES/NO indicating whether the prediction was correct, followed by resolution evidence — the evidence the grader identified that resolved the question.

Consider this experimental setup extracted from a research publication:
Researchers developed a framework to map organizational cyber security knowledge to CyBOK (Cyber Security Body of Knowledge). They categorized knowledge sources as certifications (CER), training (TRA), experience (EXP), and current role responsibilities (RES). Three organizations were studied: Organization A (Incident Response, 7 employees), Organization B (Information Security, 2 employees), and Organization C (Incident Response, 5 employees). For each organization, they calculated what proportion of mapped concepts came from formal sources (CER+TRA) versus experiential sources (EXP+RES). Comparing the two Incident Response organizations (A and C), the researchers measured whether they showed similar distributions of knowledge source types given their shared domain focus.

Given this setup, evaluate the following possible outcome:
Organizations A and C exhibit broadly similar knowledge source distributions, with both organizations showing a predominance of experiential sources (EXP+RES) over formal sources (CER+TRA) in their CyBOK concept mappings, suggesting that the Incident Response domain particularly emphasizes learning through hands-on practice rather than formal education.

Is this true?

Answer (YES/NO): NO